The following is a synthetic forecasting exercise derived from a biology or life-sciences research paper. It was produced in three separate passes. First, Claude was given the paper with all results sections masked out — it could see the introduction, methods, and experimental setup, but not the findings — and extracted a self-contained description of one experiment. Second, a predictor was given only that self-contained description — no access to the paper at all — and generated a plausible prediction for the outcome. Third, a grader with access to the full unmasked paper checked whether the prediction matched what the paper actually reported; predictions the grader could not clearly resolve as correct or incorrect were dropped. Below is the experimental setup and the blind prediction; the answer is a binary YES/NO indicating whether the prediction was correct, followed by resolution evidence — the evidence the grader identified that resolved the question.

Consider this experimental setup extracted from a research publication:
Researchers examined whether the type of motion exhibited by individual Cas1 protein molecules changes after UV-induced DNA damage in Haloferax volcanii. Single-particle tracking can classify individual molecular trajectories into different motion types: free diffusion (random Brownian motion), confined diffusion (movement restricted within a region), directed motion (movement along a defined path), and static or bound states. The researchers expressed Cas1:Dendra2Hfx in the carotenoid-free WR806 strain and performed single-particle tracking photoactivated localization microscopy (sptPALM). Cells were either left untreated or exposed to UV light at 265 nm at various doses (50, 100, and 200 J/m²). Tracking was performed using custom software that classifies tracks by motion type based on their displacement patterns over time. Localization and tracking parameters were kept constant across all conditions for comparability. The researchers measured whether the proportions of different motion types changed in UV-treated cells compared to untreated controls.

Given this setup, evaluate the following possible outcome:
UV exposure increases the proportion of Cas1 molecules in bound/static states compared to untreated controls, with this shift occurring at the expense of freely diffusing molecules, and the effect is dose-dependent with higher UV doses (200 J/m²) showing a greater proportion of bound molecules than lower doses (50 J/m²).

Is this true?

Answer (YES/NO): NO